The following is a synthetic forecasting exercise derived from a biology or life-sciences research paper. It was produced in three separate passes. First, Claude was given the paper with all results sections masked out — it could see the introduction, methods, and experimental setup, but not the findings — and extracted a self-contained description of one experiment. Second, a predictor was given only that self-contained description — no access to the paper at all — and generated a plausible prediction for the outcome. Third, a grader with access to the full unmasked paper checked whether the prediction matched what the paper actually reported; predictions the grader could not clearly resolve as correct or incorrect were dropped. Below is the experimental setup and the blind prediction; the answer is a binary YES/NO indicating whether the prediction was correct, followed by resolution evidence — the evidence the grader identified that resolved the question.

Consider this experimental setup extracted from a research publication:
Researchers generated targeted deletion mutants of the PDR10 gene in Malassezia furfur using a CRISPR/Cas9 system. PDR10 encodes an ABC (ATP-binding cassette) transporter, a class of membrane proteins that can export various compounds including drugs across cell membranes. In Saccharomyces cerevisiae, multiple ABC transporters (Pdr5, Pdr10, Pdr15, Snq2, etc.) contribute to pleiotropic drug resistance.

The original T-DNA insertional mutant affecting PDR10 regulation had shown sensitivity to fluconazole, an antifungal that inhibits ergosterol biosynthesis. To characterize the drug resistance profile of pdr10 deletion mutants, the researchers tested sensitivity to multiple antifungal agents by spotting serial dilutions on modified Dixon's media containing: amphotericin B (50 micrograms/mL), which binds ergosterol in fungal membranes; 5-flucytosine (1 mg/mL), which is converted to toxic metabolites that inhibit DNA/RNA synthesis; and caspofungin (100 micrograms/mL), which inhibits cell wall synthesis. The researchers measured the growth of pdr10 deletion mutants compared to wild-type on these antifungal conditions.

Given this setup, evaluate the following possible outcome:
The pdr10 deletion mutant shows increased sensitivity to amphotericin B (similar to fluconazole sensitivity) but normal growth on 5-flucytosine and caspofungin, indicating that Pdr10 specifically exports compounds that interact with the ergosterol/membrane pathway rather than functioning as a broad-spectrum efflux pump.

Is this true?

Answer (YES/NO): NO